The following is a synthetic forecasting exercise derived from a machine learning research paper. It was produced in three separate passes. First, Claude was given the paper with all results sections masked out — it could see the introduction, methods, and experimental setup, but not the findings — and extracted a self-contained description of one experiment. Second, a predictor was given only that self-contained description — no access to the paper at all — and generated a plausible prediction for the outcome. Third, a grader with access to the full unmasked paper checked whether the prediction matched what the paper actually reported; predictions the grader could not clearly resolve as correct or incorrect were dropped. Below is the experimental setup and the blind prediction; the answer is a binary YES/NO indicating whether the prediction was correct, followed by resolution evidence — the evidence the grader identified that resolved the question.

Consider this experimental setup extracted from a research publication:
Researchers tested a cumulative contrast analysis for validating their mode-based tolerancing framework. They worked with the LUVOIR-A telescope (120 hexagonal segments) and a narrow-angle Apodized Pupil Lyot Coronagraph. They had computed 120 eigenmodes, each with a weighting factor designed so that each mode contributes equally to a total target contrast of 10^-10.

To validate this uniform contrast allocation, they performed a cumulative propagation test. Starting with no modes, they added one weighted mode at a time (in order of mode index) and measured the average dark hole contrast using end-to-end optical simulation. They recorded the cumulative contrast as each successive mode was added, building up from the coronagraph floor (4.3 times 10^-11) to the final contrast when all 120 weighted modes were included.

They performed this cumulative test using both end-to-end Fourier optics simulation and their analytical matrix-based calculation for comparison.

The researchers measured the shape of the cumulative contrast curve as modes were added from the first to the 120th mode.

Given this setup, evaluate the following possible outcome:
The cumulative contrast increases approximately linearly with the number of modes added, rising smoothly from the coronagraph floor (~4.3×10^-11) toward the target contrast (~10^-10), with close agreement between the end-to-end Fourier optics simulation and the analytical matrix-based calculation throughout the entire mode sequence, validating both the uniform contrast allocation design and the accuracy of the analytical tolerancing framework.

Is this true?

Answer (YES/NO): YES